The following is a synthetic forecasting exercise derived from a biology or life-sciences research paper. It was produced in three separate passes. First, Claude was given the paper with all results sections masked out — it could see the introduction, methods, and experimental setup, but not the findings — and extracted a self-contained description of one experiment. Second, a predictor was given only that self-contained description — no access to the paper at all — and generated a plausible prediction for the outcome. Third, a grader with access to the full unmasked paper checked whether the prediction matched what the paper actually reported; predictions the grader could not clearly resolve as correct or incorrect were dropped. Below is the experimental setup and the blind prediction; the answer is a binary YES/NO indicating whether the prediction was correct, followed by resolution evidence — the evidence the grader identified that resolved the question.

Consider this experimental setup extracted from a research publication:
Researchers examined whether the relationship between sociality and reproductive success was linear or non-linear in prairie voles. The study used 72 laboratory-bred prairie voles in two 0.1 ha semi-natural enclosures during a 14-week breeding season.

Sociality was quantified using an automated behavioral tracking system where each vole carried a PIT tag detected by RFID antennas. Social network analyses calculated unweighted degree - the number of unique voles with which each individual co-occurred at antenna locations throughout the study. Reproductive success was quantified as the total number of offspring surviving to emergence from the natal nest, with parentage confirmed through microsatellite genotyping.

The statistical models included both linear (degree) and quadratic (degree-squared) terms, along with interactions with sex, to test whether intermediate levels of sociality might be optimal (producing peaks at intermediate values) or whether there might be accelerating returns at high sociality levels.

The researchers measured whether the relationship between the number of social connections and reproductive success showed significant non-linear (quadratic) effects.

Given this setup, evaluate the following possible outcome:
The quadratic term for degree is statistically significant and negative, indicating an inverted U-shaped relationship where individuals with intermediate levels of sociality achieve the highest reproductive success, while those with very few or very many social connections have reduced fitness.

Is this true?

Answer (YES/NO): YES